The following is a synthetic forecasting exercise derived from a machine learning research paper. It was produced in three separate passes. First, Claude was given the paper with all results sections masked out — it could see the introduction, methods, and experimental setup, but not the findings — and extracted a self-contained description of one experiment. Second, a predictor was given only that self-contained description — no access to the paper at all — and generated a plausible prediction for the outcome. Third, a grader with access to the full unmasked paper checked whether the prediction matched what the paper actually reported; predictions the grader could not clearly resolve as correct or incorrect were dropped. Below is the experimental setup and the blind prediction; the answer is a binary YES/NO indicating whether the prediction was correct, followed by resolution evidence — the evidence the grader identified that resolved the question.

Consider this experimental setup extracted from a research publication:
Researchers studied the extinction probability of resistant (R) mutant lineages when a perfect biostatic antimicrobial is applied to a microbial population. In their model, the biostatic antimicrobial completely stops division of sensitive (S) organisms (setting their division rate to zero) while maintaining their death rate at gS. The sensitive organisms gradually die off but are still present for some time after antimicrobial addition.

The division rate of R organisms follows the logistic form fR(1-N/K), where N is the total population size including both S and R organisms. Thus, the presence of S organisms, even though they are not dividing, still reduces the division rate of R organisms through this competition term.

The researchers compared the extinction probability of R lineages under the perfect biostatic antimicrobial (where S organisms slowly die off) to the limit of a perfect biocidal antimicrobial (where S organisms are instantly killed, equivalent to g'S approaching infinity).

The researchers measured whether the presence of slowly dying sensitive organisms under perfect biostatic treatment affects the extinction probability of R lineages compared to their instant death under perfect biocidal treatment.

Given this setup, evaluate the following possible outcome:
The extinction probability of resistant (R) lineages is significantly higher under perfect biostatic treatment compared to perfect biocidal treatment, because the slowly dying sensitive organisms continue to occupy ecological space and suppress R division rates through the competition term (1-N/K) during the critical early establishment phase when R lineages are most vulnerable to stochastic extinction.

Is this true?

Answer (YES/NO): YES